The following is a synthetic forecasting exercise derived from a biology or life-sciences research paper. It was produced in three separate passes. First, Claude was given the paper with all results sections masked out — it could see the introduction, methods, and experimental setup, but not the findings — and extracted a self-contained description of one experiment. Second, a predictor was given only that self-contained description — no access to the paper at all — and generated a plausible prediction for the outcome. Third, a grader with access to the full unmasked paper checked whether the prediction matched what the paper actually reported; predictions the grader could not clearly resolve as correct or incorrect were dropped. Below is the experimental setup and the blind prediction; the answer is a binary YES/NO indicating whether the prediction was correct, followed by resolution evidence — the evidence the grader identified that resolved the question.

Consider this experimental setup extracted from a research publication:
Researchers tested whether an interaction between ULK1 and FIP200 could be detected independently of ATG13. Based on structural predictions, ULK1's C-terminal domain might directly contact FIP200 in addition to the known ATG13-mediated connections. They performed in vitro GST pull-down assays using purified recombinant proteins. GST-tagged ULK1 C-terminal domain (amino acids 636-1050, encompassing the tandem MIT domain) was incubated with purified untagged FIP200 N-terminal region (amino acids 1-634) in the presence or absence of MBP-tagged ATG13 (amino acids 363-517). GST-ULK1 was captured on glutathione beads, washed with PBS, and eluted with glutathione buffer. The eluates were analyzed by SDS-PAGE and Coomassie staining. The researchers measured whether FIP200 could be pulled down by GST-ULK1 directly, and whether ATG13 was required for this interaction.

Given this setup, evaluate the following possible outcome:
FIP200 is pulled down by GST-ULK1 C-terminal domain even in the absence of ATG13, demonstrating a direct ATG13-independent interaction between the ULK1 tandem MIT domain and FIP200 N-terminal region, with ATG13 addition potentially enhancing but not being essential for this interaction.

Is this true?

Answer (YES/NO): YES